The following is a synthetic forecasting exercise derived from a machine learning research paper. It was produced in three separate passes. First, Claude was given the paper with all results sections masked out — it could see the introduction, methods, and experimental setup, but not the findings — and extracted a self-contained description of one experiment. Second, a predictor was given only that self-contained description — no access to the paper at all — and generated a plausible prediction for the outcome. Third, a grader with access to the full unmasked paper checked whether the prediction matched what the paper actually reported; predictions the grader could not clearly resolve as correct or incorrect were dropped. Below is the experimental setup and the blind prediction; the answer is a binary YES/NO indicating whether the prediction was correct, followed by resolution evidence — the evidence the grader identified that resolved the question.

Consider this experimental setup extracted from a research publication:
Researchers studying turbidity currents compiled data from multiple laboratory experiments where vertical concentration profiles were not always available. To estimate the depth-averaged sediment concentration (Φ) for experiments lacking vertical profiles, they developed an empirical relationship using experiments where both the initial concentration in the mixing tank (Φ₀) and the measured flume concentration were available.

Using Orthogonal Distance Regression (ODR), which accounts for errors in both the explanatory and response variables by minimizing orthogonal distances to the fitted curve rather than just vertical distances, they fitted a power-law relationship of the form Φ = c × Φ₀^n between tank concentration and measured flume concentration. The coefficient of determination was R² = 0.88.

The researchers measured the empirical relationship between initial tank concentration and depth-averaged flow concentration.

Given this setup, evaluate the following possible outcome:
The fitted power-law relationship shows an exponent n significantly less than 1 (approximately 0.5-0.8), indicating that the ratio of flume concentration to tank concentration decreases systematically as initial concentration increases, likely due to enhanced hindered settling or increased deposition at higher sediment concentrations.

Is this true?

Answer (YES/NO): NO